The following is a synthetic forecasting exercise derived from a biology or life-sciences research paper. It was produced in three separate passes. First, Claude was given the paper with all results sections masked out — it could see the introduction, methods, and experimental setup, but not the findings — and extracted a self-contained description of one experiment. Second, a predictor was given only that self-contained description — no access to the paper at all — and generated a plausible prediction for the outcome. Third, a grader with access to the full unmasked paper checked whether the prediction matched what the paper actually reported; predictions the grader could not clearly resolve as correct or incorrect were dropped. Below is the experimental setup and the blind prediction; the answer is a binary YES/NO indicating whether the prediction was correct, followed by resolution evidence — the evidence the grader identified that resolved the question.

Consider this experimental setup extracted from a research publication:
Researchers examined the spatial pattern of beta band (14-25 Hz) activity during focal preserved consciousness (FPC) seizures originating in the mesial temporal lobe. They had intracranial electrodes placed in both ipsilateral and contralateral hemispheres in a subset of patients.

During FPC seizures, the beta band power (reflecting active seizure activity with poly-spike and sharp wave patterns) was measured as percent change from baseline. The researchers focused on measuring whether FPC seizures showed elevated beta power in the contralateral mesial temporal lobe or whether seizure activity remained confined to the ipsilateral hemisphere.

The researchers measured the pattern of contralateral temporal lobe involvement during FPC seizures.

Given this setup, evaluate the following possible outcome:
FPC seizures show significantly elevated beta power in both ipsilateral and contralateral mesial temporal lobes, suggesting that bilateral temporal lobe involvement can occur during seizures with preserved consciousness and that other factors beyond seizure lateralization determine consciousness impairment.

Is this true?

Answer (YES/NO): NO